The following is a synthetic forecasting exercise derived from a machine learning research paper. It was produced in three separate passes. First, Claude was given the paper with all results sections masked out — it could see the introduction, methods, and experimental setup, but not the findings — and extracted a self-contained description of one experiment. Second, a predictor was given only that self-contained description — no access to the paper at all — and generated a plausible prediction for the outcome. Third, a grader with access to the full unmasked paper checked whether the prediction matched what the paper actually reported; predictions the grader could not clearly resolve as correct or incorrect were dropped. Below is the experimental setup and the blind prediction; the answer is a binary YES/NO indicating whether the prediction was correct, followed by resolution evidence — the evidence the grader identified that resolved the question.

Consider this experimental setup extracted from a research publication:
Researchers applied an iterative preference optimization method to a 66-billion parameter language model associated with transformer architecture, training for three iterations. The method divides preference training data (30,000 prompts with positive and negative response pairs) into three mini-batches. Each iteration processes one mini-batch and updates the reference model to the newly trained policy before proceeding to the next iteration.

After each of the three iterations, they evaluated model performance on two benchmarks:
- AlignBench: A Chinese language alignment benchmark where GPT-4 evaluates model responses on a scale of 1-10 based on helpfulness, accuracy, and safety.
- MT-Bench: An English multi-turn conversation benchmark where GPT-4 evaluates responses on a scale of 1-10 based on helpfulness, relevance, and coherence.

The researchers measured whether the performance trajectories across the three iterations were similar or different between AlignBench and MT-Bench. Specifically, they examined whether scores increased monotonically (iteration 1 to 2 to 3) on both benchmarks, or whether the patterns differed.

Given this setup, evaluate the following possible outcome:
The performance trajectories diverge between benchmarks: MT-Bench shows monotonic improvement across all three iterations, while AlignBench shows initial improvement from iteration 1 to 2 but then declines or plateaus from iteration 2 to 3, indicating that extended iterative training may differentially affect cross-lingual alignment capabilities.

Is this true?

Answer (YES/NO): NO